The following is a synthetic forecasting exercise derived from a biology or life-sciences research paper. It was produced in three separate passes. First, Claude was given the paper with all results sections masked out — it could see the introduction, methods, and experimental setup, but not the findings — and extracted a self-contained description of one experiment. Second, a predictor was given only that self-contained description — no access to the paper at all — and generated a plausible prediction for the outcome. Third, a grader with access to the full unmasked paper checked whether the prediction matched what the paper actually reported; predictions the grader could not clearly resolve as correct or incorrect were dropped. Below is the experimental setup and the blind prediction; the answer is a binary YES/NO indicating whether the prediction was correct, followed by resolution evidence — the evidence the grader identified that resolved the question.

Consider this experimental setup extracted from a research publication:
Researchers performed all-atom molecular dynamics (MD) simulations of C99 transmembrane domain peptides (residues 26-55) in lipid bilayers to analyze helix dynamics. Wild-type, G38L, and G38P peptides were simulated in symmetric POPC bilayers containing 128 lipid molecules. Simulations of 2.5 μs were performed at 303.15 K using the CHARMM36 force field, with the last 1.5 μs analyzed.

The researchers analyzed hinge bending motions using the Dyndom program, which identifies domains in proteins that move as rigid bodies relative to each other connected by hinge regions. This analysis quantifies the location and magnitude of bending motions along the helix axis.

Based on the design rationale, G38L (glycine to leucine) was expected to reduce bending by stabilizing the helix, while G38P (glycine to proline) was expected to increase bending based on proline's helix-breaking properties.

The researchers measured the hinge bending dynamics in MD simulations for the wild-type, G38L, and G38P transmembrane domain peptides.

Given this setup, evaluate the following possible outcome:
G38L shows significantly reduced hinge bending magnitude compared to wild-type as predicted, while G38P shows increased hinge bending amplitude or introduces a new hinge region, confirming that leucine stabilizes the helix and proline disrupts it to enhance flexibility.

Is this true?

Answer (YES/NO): NO